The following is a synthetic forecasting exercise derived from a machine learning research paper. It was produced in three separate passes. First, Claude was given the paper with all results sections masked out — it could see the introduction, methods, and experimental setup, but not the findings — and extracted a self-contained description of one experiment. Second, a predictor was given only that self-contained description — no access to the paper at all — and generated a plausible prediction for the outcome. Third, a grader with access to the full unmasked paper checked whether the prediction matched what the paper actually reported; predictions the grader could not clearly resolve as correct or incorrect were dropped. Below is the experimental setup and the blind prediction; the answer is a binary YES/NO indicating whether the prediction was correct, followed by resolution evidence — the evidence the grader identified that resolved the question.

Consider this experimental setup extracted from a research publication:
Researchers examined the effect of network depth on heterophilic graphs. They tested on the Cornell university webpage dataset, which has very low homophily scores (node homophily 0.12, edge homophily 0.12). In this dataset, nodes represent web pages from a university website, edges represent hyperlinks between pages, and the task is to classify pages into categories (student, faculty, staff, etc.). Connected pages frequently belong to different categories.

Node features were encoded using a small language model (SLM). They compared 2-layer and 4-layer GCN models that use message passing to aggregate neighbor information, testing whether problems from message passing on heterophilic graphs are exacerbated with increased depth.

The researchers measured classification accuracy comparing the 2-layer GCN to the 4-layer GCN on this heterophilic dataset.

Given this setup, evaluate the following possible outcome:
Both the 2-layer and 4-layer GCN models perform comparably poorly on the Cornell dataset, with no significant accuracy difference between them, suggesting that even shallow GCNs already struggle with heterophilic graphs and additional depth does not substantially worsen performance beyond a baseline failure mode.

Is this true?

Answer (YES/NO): NO